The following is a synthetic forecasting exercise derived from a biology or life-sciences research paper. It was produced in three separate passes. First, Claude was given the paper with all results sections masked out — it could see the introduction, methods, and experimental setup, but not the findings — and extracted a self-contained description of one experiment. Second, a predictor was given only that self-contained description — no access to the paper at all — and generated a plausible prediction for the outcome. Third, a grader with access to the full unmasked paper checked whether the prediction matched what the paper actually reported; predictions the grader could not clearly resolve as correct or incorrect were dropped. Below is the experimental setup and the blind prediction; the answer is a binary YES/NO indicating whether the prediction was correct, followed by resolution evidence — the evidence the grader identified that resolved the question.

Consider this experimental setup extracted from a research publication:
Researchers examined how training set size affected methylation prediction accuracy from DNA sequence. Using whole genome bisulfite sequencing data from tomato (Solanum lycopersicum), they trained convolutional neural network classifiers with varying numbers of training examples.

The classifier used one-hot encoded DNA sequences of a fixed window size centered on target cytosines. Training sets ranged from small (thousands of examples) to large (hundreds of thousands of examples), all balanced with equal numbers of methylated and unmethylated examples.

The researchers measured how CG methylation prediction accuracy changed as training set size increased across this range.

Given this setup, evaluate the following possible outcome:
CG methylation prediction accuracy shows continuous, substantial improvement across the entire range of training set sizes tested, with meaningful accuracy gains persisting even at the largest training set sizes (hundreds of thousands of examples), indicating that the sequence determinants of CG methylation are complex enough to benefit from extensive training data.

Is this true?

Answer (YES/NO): NO